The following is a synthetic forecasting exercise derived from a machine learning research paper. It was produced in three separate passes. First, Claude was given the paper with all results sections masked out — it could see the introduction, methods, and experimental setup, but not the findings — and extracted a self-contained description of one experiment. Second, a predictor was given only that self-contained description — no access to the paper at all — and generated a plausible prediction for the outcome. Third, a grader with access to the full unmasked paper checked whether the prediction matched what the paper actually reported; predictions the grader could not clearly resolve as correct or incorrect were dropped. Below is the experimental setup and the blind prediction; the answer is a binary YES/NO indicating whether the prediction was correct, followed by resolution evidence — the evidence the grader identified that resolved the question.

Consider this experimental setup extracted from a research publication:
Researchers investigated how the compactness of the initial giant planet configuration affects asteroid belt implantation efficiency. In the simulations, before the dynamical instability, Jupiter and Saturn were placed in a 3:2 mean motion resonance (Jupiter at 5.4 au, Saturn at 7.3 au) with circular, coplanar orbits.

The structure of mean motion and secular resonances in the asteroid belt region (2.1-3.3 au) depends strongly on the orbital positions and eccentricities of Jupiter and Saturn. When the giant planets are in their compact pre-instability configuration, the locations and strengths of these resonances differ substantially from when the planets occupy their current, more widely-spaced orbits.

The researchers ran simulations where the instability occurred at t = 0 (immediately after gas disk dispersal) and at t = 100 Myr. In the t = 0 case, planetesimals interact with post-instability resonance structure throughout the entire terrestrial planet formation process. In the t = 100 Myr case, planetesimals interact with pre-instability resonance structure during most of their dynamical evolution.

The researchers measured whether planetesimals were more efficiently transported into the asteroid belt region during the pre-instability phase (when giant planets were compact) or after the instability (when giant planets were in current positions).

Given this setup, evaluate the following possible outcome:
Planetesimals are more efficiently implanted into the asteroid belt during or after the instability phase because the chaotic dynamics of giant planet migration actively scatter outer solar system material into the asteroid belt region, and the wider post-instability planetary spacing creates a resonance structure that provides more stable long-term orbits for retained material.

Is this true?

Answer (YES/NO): NO